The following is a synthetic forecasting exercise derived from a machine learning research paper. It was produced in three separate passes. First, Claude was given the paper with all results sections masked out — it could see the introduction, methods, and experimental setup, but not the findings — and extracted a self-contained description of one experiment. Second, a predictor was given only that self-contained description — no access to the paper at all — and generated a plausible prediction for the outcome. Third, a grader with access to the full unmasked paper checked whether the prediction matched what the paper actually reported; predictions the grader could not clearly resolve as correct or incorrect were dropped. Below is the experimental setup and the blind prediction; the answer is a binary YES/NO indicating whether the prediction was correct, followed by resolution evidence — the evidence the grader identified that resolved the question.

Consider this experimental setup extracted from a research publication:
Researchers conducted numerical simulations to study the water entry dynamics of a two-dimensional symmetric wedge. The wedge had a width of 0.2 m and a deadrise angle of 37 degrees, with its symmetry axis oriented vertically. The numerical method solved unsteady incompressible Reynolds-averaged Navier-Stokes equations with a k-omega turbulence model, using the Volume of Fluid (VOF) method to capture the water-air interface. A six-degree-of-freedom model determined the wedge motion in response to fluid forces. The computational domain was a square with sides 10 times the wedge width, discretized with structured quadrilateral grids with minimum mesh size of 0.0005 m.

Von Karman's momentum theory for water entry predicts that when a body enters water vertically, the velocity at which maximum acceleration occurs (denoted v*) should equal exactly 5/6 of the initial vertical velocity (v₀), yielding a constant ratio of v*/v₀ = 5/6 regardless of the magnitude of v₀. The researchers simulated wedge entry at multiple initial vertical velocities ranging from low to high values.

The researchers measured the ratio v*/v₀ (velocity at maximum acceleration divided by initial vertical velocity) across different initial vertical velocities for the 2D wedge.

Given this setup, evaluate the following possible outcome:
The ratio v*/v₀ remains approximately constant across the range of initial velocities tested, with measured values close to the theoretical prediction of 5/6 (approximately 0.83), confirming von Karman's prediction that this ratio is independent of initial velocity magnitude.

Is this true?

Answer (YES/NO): NO